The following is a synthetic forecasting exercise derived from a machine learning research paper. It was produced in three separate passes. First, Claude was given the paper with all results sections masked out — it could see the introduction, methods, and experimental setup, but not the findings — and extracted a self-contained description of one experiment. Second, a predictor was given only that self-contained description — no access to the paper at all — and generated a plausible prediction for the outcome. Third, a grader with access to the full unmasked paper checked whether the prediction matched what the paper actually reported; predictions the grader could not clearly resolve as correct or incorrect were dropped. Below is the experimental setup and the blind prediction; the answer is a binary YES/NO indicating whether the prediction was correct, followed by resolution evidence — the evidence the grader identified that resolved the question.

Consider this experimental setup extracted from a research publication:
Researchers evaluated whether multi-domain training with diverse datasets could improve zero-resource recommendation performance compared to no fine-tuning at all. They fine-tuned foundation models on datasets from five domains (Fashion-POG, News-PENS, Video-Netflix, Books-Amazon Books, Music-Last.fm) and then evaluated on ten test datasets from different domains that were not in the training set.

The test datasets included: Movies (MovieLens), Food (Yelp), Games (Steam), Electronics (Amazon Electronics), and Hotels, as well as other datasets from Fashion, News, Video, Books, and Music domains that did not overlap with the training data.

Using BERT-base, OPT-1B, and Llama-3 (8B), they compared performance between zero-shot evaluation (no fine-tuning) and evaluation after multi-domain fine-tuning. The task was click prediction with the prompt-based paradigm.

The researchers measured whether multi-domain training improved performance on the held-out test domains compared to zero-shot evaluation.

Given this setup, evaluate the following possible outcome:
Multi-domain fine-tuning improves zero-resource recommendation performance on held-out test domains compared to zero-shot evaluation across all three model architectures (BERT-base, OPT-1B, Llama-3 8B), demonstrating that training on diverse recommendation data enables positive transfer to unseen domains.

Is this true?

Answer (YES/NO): YES